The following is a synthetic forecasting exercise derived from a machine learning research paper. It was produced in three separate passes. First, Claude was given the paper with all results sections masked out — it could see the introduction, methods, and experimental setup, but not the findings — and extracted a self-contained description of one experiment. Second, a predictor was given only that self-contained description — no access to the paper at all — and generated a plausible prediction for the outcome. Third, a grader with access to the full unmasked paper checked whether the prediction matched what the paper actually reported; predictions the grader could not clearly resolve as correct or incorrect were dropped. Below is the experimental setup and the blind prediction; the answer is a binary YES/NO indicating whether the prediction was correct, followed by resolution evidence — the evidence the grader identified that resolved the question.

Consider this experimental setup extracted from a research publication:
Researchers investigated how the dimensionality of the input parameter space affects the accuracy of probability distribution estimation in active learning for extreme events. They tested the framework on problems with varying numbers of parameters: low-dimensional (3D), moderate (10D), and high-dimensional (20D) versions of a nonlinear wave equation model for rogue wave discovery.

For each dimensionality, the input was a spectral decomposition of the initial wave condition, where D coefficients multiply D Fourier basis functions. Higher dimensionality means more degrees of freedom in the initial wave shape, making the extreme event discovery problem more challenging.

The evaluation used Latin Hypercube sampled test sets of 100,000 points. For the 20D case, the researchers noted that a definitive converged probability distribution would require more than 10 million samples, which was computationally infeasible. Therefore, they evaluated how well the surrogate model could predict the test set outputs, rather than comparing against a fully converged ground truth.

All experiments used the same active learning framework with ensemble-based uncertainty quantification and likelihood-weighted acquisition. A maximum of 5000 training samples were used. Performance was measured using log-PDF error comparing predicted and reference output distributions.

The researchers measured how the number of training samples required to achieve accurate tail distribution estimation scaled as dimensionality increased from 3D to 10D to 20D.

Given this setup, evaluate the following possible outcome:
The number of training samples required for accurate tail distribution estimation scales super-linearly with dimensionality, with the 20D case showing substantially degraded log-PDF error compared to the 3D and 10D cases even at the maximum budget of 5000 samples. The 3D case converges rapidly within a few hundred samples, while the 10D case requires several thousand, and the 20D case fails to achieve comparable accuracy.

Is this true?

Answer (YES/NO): NO